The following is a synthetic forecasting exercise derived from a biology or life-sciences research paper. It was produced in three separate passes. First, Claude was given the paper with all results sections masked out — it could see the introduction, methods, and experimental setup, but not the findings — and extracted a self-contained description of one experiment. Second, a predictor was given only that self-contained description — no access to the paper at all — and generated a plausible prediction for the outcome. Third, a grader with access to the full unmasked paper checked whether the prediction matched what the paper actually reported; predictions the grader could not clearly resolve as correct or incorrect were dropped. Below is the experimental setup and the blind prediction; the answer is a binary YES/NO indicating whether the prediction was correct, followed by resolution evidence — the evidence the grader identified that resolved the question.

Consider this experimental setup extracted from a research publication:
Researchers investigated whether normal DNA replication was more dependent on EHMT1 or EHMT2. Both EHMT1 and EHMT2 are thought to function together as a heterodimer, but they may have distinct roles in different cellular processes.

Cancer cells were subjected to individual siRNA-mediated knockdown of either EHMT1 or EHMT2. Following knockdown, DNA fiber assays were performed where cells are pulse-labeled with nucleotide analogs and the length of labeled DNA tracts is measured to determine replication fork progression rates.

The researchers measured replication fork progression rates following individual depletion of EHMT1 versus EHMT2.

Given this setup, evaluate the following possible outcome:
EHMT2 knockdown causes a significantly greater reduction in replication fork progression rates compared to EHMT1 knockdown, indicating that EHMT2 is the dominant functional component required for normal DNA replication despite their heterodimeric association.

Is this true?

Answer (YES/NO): NO